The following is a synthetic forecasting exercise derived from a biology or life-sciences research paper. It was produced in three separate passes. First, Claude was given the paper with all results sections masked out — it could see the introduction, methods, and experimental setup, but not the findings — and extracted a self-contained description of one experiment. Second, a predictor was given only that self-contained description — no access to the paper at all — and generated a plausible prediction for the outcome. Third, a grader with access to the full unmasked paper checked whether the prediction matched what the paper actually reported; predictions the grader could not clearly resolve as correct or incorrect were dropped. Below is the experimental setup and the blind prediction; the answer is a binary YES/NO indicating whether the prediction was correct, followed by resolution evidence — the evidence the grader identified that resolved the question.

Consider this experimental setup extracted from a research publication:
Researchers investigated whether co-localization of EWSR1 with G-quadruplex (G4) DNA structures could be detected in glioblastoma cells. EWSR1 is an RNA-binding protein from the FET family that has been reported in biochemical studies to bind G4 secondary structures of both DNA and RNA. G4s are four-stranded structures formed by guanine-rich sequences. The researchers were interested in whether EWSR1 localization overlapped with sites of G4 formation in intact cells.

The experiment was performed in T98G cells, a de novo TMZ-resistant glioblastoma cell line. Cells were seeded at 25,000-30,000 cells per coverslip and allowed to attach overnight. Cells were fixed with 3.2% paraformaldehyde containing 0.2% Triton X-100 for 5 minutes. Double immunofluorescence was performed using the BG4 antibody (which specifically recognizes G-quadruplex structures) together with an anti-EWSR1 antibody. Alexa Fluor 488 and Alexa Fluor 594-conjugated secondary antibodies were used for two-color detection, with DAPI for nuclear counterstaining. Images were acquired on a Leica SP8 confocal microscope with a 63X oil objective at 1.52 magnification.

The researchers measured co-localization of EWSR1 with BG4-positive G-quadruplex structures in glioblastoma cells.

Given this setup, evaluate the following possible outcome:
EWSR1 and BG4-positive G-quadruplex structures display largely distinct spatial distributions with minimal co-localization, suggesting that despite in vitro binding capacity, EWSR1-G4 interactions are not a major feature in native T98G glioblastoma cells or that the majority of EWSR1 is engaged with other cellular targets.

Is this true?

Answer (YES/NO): YES